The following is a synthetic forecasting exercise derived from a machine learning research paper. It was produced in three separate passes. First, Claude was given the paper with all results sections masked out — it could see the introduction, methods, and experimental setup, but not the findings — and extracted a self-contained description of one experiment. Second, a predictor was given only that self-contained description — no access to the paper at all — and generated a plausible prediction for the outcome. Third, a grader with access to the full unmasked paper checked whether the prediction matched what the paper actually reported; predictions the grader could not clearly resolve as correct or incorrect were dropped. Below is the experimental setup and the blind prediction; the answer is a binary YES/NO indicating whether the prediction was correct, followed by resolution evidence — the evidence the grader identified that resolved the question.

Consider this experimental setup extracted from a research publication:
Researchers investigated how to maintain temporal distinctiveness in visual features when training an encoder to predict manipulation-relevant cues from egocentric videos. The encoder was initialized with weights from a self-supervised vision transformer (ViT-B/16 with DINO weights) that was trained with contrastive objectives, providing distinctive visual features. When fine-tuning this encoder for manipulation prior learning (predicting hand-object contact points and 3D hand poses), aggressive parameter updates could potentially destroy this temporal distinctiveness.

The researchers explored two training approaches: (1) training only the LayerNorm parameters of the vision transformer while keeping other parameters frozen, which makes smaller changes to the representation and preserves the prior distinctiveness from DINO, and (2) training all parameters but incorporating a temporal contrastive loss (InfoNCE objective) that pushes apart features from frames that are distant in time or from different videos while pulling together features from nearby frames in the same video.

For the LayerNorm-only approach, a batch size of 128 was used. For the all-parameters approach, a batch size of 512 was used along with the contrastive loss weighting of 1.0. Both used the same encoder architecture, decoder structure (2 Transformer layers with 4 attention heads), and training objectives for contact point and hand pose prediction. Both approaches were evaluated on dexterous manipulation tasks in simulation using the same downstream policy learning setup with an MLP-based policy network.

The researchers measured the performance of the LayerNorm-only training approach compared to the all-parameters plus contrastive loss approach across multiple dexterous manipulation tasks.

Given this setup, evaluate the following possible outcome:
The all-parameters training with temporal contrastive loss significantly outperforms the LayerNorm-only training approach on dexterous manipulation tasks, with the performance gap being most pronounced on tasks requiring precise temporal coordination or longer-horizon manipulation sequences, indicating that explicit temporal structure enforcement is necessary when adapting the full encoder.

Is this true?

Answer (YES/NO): NO